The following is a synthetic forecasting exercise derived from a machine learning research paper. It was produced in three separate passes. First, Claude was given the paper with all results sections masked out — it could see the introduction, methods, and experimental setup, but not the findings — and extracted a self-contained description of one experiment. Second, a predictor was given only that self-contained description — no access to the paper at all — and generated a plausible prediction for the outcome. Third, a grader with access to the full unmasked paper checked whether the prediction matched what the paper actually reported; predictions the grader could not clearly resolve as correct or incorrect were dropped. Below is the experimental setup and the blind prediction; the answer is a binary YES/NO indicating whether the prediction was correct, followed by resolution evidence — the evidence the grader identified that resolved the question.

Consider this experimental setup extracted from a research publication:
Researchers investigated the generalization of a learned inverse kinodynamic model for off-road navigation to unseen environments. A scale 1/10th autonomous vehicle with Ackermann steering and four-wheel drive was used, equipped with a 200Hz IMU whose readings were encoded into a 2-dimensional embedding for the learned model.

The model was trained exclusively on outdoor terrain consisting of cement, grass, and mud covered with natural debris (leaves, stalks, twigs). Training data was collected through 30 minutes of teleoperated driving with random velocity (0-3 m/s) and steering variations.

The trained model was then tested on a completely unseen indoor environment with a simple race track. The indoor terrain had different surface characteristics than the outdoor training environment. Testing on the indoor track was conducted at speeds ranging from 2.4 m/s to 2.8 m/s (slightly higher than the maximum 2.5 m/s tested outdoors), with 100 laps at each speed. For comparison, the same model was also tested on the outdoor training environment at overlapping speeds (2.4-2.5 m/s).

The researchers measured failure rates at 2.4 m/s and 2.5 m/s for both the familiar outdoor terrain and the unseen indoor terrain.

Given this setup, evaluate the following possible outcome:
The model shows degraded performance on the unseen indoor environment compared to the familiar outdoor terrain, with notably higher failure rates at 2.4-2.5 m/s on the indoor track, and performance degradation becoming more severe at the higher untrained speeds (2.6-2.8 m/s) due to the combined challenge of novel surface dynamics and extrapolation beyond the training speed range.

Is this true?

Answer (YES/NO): NO